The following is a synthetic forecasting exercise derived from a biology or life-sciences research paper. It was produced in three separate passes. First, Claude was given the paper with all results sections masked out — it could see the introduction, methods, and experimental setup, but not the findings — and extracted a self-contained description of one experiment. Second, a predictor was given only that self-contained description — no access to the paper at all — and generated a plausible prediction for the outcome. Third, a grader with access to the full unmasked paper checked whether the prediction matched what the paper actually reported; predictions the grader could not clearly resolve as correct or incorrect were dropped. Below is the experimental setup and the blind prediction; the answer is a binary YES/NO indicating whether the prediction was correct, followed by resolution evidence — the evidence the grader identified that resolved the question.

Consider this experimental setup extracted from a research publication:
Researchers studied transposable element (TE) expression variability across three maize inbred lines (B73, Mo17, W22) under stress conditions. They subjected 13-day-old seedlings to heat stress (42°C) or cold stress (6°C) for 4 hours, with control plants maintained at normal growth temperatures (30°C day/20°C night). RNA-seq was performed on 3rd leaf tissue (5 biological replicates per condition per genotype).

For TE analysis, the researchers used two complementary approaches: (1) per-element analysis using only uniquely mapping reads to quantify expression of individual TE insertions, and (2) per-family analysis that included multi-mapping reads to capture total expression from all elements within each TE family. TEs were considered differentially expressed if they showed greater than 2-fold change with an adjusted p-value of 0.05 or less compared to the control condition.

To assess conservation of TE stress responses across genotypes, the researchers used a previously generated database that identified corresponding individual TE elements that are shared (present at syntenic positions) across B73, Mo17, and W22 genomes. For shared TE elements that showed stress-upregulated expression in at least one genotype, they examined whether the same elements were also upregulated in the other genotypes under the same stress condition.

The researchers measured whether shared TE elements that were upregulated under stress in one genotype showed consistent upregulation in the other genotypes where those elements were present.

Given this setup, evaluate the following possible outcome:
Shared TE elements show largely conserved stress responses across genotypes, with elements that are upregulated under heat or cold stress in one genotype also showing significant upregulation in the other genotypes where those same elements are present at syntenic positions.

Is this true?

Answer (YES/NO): NO